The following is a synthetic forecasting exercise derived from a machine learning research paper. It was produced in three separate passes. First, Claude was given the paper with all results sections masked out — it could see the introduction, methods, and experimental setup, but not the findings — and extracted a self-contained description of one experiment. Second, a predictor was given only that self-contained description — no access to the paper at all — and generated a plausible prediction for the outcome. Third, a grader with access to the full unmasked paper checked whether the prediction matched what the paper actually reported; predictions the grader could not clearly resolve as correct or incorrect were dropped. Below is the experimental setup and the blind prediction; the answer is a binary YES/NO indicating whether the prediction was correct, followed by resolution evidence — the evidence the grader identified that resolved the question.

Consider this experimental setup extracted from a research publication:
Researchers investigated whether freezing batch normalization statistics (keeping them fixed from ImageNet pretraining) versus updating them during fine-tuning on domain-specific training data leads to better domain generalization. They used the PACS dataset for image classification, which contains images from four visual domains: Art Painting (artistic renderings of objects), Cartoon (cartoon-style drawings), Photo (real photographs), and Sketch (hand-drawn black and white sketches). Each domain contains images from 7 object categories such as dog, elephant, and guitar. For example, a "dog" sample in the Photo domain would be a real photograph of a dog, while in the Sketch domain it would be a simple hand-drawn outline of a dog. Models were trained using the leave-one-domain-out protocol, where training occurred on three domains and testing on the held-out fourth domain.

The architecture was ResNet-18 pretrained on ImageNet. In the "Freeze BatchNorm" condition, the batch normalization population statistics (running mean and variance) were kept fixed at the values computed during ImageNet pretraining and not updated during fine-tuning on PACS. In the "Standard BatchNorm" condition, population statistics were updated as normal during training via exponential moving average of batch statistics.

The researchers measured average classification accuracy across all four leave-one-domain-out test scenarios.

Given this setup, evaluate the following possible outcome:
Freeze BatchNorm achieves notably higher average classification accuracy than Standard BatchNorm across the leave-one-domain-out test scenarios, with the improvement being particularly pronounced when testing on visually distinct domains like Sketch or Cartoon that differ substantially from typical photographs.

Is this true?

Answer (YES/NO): NO